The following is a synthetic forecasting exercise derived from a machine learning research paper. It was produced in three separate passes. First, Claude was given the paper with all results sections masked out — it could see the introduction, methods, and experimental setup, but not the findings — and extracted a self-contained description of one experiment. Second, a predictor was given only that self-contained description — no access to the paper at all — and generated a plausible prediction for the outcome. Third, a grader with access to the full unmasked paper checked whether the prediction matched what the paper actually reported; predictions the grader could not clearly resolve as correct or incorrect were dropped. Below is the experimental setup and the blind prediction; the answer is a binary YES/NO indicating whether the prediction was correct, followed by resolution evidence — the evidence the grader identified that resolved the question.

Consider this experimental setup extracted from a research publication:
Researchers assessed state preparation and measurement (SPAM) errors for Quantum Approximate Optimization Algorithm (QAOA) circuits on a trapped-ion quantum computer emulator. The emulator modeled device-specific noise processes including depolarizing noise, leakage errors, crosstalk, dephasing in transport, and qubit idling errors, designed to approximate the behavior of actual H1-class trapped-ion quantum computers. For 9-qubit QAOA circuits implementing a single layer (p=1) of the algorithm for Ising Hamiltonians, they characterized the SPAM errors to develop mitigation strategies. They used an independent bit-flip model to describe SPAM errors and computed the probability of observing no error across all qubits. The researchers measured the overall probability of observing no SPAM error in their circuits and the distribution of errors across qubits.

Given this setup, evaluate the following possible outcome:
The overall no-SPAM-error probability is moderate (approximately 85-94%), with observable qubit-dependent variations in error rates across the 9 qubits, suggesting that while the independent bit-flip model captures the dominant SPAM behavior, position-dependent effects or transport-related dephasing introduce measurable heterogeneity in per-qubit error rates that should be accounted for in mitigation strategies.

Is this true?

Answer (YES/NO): NO